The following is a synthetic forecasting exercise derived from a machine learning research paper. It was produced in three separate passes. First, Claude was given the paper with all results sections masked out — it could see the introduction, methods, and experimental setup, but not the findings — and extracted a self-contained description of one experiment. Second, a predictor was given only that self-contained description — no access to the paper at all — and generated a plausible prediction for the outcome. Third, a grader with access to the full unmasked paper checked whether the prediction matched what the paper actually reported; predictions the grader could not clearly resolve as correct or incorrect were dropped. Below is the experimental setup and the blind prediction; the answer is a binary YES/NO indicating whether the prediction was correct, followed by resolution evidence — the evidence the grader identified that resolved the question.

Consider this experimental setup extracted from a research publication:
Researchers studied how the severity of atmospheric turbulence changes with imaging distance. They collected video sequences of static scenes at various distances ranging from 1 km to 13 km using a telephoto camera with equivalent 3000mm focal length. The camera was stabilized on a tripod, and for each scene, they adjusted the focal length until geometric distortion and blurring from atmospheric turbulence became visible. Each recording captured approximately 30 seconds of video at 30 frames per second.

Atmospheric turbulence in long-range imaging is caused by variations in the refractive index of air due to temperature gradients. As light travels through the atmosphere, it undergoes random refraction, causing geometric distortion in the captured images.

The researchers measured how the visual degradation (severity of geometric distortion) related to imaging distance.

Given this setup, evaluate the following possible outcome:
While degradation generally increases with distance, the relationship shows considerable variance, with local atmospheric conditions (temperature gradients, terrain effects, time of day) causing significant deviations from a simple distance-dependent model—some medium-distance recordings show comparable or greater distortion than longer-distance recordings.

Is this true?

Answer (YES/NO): NO